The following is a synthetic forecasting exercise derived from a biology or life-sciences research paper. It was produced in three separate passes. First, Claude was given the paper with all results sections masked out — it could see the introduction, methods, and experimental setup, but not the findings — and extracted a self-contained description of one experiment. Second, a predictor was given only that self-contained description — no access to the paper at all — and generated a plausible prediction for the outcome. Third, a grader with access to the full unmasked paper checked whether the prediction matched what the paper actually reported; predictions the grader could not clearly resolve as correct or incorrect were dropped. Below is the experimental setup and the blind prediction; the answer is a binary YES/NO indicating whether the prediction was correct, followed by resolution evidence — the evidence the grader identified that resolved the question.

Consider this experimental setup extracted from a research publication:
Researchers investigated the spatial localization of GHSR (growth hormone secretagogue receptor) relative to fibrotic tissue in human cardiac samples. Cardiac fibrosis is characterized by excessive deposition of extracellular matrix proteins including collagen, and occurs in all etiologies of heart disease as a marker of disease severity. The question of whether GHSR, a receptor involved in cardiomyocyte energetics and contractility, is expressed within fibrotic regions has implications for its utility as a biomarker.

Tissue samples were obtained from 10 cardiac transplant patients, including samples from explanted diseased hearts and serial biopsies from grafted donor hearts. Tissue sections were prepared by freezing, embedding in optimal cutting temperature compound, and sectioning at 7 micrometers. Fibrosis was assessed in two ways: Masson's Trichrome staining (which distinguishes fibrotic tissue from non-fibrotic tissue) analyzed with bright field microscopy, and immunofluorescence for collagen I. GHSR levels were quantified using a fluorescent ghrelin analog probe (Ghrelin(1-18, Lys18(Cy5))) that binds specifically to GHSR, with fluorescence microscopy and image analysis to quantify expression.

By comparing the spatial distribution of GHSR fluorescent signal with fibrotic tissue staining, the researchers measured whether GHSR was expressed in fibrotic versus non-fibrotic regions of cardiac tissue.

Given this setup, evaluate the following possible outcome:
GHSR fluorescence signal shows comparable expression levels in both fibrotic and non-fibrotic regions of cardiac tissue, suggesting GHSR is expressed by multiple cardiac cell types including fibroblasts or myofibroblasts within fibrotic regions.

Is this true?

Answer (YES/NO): NO